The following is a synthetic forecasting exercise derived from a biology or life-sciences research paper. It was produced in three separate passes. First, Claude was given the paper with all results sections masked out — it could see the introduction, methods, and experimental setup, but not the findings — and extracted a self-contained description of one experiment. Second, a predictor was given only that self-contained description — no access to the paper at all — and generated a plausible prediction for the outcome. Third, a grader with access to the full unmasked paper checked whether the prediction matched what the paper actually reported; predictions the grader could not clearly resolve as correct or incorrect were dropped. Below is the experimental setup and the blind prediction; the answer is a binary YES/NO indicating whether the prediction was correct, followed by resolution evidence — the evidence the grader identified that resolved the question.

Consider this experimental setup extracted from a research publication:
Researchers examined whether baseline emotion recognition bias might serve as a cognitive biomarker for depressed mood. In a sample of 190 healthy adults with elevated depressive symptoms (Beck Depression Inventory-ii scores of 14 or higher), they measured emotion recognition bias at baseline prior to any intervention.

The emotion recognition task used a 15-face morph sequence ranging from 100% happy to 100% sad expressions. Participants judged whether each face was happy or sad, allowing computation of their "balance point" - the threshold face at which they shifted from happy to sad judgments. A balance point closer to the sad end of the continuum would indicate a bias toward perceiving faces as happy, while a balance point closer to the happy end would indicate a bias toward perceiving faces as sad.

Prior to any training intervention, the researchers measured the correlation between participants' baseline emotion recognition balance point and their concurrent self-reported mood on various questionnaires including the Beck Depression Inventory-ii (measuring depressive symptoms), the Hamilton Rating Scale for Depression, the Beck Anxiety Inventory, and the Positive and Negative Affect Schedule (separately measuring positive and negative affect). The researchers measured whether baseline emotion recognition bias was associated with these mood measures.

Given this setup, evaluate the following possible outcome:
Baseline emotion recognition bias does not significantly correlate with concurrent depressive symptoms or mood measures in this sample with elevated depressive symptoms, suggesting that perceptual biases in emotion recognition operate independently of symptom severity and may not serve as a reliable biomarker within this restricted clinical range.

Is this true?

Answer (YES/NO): NO